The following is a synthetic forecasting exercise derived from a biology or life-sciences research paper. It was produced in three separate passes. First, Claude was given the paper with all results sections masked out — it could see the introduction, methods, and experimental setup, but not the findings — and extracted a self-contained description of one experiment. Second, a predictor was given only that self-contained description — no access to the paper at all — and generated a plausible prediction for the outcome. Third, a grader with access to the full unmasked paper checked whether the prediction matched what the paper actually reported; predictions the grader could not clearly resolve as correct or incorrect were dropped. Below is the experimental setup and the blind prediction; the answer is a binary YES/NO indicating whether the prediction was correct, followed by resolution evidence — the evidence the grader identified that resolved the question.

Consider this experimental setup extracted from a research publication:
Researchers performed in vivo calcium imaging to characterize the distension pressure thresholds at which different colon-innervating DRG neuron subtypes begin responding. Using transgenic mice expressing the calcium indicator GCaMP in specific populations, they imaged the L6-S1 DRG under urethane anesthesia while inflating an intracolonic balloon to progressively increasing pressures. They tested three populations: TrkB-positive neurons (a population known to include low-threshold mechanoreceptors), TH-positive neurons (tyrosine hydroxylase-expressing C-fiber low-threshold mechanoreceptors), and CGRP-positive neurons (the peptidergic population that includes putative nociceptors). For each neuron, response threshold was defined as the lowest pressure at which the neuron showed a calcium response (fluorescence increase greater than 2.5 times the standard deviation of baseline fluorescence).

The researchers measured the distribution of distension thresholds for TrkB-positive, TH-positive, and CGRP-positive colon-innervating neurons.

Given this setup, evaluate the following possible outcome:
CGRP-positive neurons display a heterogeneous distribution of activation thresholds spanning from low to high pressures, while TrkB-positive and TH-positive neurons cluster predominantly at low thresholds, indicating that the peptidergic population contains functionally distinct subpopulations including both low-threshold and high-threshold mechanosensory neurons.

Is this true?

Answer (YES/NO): NO